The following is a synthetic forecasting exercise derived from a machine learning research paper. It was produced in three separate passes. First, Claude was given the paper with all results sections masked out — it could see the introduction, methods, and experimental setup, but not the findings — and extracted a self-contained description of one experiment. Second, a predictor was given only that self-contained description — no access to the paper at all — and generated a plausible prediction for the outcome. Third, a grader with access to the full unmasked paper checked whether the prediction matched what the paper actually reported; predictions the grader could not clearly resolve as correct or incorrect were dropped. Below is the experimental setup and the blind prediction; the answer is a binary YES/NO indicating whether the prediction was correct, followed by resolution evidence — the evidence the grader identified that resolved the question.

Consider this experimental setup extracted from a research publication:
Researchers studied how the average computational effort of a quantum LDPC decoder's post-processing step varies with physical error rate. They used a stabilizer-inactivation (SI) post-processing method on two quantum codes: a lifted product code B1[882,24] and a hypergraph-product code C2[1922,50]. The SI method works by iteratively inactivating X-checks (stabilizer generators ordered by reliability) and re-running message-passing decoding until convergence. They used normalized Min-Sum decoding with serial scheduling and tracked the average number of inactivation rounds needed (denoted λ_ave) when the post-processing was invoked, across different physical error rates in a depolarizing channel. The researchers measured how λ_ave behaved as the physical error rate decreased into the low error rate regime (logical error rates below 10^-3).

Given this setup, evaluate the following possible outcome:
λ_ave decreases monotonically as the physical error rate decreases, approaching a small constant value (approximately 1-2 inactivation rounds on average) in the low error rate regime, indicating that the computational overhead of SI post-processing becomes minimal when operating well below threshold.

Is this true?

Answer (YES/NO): YES